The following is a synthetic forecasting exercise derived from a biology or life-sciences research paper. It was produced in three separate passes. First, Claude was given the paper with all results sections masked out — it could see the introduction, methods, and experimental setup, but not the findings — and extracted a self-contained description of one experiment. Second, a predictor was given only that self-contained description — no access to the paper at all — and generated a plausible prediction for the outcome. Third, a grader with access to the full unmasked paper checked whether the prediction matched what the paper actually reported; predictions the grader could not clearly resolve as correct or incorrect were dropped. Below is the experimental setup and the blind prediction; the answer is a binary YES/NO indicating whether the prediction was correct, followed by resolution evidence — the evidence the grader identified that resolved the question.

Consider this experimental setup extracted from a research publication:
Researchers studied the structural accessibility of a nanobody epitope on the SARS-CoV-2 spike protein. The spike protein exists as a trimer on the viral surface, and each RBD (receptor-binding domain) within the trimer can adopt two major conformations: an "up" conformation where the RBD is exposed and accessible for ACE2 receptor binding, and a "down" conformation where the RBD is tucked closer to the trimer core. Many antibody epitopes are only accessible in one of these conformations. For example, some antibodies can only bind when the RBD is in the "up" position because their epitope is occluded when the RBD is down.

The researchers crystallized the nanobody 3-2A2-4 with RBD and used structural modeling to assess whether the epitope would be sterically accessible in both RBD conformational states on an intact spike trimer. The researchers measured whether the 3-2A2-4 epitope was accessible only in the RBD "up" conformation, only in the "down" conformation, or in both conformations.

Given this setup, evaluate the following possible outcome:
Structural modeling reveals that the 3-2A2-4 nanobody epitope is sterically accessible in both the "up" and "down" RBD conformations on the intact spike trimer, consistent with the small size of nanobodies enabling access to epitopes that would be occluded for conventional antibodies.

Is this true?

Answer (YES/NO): YES